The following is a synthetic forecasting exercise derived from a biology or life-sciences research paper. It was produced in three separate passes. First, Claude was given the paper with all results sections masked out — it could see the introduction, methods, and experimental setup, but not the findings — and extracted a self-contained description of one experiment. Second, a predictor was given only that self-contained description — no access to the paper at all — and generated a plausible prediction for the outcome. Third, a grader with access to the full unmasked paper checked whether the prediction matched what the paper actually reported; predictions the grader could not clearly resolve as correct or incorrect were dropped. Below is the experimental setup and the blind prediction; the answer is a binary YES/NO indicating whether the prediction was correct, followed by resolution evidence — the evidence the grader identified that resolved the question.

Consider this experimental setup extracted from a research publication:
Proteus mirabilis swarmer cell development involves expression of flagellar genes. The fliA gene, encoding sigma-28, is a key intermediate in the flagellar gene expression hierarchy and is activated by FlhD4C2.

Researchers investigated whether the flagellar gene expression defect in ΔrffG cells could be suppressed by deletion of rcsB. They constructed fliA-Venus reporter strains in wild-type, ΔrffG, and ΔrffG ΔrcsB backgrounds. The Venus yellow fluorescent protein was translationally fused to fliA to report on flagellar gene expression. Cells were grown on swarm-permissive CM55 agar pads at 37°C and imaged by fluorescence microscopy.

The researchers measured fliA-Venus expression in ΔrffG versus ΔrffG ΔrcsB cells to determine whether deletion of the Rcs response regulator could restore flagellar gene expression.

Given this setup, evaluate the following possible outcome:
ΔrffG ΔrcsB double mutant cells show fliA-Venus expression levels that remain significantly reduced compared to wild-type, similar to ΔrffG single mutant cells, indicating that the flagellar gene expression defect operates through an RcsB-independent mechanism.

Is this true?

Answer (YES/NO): NO